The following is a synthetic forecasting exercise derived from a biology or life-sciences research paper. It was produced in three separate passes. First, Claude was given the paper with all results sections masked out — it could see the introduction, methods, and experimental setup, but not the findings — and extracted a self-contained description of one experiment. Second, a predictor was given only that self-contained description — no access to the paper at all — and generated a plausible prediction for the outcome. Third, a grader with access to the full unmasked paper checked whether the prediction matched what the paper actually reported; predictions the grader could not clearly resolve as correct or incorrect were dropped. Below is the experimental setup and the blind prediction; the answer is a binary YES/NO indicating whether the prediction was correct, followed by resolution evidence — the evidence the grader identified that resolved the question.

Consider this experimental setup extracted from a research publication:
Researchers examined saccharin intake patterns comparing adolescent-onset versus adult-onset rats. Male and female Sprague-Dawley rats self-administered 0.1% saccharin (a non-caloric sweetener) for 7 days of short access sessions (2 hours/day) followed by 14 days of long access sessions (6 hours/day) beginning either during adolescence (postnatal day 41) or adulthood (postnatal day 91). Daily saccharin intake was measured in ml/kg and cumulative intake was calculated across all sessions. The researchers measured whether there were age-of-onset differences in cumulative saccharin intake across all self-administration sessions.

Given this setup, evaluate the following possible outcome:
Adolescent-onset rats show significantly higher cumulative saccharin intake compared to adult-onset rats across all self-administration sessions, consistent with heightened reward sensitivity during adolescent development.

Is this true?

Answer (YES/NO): YES